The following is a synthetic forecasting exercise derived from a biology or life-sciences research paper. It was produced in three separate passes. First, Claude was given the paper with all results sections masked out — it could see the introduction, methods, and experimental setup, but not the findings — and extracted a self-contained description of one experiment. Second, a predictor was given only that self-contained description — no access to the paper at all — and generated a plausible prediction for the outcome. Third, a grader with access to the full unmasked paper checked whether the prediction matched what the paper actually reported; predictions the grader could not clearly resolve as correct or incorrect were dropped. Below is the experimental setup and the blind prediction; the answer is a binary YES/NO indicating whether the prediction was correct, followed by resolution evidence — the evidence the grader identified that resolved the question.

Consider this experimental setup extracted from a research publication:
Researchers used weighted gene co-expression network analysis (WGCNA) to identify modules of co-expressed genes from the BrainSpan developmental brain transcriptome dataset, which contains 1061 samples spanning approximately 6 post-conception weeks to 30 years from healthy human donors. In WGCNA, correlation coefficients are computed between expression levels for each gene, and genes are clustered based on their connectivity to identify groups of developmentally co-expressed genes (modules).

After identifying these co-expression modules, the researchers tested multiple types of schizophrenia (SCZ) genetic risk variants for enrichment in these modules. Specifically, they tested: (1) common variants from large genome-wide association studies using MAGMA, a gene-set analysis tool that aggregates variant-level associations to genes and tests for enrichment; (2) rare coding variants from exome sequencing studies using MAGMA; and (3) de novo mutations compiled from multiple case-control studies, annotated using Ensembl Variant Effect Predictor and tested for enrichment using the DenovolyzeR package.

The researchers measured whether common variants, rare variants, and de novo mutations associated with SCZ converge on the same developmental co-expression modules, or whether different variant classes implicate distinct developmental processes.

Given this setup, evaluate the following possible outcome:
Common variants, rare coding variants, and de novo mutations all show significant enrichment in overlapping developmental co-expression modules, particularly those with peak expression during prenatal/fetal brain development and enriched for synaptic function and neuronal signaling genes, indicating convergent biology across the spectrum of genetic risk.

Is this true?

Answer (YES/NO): NO